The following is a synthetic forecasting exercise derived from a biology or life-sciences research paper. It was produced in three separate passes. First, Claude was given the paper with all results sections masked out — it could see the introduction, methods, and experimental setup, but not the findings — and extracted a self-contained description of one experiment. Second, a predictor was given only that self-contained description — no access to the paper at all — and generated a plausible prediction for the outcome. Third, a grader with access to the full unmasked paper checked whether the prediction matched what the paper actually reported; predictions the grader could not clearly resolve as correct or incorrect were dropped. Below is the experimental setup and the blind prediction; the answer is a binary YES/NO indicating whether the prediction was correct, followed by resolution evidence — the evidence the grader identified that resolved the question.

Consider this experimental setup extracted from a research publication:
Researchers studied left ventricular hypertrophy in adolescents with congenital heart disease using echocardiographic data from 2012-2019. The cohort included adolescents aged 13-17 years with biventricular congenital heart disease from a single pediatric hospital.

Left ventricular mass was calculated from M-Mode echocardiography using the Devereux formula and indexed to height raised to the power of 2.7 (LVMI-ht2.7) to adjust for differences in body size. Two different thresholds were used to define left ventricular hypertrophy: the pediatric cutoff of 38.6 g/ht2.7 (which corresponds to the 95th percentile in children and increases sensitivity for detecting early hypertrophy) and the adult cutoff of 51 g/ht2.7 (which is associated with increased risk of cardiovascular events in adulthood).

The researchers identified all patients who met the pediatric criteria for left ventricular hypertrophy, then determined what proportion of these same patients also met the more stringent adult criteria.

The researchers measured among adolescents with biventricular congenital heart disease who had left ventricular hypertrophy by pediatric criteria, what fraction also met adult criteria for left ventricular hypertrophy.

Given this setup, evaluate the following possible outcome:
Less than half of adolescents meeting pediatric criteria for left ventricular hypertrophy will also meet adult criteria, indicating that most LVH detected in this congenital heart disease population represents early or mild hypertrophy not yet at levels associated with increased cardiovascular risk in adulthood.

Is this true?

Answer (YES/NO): YES